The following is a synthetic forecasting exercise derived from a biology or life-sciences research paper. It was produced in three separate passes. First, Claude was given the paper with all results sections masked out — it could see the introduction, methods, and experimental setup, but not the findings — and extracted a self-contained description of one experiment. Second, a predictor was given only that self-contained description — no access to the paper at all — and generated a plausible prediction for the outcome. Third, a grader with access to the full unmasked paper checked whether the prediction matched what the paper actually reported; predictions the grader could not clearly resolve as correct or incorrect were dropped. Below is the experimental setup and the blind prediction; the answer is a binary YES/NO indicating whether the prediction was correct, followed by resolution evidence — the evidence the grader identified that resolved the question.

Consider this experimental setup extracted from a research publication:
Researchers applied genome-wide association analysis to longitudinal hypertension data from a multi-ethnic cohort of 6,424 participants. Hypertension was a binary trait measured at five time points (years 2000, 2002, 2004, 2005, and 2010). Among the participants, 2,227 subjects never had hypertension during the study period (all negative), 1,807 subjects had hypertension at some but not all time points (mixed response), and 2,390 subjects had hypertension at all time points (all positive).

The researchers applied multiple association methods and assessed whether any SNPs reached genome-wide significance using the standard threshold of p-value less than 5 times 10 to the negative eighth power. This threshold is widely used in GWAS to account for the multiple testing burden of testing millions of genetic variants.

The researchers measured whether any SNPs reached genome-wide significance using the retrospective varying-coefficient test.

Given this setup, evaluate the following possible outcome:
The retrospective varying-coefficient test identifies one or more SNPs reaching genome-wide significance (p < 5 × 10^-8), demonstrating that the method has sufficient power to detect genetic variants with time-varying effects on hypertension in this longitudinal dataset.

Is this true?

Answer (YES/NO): NO